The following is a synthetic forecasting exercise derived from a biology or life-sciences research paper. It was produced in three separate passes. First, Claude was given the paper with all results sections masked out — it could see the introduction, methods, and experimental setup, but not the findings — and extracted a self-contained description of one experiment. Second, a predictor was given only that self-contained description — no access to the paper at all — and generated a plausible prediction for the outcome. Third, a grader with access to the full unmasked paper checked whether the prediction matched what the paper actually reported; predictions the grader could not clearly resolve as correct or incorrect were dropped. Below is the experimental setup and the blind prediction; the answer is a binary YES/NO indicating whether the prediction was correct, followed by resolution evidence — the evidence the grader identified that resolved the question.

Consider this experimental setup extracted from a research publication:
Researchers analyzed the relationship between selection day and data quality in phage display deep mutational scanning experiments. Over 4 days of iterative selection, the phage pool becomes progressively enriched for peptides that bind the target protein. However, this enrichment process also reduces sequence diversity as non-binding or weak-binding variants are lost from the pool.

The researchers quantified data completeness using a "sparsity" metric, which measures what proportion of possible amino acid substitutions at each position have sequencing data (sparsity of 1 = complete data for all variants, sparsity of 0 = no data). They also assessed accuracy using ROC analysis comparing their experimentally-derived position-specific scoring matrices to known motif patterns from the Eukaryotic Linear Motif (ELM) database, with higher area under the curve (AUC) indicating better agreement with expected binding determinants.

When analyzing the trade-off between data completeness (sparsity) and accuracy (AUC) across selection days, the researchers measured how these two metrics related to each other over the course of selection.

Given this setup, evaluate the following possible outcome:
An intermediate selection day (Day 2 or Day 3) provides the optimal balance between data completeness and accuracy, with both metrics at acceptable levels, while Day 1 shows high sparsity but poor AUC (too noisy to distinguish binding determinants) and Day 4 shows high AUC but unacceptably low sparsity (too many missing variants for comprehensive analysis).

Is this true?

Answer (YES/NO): NO